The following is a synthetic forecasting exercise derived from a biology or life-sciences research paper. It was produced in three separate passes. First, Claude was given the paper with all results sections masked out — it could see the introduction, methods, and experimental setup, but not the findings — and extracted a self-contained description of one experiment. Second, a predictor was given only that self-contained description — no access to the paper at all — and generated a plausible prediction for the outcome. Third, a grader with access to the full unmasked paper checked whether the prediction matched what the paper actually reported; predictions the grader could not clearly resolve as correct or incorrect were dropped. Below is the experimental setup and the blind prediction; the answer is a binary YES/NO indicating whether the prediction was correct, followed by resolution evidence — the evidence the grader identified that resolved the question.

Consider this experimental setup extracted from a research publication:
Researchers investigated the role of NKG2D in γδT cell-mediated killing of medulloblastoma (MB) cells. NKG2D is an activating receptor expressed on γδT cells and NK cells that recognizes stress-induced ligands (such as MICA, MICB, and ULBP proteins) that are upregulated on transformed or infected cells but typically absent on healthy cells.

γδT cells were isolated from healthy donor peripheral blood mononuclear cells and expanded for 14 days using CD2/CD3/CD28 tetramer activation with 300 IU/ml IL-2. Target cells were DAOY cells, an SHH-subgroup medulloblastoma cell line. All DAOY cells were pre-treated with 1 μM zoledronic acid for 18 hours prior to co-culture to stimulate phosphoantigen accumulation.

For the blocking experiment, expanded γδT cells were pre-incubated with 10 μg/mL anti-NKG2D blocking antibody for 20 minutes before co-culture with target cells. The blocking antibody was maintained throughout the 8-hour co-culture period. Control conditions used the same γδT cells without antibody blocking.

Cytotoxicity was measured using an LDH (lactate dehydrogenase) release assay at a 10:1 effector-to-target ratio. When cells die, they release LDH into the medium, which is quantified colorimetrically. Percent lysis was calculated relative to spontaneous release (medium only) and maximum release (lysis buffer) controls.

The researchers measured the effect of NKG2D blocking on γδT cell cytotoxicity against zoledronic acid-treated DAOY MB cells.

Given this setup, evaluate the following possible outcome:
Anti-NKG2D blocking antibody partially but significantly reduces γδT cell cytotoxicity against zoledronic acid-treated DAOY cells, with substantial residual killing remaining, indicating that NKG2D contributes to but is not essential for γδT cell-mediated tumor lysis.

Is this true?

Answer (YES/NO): NO